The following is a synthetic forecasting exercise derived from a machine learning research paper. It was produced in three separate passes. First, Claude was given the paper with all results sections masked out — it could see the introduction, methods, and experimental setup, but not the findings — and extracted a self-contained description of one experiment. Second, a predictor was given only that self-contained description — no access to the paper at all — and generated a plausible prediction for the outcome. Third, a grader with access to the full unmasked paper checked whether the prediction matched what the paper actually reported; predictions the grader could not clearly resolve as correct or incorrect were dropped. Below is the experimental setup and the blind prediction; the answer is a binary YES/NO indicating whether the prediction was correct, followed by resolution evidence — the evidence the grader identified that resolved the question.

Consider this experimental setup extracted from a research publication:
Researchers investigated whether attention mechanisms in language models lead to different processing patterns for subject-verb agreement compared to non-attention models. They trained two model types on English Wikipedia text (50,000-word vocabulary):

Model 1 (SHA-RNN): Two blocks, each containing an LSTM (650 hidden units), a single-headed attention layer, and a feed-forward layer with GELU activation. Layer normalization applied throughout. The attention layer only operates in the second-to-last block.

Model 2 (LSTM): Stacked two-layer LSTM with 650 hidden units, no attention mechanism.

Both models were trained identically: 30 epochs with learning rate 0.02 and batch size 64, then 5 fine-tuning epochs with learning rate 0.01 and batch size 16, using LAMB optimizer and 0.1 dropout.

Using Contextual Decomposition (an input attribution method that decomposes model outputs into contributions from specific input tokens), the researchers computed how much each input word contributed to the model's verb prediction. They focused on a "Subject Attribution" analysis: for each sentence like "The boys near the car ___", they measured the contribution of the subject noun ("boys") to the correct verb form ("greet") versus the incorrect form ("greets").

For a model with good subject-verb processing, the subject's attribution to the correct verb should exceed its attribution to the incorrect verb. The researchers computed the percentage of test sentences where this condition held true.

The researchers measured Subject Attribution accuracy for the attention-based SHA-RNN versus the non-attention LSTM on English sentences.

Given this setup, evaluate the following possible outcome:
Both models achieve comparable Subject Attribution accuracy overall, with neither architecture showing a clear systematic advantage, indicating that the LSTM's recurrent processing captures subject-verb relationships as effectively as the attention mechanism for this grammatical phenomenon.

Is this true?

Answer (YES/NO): NO